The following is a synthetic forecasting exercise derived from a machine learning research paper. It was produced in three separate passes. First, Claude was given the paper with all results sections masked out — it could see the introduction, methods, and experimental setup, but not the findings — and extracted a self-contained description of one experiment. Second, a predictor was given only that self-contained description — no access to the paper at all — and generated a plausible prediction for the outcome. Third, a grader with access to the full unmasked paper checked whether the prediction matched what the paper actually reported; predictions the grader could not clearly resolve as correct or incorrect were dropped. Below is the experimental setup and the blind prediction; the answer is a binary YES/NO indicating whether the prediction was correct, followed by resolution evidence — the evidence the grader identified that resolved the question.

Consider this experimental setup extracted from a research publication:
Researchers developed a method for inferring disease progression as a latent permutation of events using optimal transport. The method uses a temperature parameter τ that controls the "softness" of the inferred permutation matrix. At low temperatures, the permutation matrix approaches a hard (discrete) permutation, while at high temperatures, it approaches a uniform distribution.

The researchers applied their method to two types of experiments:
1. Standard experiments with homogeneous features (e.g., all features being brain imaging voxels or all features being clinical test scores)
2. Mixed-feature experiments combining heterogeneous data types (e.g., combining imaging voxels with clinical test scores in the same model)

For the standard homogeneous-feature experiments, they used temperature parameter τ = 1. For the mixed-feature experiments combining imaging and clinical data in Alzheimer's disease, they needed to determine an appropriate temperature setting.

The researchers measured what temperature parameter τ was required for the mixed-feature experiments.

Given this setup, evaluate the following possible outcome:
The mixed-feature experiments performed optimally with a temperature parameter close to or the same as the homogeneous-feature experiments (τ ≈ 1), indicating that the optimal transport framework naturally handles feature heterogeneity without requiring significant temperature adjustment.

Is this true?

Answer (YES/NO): NO